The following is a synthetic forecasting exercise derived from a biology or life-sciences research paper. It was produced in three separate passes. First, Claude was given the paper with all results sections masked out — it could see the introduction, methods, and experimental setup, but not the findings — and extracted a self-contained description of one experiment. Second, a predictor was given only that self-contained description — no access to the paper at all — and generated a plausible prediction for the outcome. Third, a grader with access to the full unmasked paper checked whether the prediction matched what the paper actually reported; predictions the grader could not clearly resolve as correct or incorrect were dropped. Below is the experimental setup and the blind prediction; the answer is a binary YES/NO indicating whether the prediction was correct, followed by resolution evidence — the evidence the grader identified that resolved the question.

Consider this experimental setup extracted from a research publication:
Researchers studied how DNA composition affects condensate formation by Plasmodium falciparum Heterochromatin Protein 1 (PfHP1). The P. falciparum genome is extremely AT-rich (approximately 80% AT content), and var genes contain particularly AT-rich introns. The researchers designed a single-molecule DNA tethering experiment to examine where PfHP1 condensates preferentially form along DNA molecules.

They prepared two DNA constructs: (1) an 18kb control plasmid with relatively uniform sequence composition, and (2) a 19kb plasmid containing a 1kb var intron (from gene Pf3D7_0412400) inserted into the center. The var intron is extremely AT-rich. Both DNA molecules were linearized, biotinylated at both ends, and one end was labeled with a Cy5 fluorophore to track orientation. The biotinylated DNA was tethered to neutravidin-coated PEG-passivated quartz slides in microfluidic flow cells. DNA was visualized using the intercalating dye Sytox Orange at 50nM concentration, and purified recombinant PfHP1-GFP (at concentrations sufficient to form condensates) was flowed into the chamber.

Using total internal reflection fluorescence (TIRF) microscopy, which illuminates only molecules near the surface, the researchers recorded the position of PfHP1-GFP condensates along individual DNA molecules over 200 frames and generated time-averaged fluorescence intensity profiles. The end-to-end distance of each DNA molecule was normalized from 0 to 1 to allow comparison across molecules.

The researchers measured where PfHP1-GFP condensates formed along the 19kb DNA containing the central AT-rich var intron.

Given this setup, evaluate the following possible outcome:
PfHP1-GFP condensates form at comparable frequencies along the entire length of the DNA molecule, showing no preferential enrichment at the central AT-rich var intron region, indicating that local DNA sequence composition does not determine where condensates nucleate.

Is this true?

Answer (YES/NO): NO